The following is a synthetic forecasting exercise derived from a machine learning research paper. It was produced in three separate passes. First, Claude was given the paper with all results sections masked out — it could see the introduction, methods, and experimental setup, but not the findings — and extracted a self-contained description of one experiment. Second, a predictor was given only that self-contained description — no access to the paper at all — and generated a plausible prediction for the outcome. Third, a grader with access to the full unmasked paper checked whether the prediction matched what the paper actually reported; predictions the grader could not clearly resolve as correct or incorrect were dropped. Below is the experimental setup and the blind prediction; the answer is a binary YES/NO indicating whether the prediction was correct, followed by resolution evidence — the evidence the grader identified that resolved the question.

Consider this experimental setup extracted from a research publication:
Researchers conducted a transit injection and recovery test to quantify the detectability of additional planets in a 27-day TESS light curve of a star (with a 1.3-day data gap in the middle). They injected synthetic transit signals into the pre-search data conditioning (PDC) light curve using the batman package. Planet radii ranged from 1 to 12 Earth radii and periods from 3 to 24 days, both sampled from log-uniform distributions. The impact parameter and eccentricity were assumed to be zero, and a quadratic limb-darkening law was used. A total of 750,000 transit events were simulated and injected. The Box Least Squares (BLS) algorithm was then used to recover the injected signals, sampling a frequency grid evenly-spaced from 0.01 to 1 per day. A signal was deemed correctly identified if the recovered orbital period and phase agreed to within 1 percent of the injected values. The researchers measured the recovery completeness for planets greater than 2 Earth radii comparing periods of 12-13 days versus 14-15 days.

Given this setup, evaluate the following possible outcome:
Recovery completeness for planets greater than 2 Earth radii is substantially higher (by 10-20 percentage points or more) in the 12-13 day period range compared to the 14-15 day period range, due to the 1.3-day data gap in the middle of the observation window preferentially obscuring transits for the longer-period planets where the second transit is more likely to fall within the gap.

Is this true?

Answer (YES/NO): YES